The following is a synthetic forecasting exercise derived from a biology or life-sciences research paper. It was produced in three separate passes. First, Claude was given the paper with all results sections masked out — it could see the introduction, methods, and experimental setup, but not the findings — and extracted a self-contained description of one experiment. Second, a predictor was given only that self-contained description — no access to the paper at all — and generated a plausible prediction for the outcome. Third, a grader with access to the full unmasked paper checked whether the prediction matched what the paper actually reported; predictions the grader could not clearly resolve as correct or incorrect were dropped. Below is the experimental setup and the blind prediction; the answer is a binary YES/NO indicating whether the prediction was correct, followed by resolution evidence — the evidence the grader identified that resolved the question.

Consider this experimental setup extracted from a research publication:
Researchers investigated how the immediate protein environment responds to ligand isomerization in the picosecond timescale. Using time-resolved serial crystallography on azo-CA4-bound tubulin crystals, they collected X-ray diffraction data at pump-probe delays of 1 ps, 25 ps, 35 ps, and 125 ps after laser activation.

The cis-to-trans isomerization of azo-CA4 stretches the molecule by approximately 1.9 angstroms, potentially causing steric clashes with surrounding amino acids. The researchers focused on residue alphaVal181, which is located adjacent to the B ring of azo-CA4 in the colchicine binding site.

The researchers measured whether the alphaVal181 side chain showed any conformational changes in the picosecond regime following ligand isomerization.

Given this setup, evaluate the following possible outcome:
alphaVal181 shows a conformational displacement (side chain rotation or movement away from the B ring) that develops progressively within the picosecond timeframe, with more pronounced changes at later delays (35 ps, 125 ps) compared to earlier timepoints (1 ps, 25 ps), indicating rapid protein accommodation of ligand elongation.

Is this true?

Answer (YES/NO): YES